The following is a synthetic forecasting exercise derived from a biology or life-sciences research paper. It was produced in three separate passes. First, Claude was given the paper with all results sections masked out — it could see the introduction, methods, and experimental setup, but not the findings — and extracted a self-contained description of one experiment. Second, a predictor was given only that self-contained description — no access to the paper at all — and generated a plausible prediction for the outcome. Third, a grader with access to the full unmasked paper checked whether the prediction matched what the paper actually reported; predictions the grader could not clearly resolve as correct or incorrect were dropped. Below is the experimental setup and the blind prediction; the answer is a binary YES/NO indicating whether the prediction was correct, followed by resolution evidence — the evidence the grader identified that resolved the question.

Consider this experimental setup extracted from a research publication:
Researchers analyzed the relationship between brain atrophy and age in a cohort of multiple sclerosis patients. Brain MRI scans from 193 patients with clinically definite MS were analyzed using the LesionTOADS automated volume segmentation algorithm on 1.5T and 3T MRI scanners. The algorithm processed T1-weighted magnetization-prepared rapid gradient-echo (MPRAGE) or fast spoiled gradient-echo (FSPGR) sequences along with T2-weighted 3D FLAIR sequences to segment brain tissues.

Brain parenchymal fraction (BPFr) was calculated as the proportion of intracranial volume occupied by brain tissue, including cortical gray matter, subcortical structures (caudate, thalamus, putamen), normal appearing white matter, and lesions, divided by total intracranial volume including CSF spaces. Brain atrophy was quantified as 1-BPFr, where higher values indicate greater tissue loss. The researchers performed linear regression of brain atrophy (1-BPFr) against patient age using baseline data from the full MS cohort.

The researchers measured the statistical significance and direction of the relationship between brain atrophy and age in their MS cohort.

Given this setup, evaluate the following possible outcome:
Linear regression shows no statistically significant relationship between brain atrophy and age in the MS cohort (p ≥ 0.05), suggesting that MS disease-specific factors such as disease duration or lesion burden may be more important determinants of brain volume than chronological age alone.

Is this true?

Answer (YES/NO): NO